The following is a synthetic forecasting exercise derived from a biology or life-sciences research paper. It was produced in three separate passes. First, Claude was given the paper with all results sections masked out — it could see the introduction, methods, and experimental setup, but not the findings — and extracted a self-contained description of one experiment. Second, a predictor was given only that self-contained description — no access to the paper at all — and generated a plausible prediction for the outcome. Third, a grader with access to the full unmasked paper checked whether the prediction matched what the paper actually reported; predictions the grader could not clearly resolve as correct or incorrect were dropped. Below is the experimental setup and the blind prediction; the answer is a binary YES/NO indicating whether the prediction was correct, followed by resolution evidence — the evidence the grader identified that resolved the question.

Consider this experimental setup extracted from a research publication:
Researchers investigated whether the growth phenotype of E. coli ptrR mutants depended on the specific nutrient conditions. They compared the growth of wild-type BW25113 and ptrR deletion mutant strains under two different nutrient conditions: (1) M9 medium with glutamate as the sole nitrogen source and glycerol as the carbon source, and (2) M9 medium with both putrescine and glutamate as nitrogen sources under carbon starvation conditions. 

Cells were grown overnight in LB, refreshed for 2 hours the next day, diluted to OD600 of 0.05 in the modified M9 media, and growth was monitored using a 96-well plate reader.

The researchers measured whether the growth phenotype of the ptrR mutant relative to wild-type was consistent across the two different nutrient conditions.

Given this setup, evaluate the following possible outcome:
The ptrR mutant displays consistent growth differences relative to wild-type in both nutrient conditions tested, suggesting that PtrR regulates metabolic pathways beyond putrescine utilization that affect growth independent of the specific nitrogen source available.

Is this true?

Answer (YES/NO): NO